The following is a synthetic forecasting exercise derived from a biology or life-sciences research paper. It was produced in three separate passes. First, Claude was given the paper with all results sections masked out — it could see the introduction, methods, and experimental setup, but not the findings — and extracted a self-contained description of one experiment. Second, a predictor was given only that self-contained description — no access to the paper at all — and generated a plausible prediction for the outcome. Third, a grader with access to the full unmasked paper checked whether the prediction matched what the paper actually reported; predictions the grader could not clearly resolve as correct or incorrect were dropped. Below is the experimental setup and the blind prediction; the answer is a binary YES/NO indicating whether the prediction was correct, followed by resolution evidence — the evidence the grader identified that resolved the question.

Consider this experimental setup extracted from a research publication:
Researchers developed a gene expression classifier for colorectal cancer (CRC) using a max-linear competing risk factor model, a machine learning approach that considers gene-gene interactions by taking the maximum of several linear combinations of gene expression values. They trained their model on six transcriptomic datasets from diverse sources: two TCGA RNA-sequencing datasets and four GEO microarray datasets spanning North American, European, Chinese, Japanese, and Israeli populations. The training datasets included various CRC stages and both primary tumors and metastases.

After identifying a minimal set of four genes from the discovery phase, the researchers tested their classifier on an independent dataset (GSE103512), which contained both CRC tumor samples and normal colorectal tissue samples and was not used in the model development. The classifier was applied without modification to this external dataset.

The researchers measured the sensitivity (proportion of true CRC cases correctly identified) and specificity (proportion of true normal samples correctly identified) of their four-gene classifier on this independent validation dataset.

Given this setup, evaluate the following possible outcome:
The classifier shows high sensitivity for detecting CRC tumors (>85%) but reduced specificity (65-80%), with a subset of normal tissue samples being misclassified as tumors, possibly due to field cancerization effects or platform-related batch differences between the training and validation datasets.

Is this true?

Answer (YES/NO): NO